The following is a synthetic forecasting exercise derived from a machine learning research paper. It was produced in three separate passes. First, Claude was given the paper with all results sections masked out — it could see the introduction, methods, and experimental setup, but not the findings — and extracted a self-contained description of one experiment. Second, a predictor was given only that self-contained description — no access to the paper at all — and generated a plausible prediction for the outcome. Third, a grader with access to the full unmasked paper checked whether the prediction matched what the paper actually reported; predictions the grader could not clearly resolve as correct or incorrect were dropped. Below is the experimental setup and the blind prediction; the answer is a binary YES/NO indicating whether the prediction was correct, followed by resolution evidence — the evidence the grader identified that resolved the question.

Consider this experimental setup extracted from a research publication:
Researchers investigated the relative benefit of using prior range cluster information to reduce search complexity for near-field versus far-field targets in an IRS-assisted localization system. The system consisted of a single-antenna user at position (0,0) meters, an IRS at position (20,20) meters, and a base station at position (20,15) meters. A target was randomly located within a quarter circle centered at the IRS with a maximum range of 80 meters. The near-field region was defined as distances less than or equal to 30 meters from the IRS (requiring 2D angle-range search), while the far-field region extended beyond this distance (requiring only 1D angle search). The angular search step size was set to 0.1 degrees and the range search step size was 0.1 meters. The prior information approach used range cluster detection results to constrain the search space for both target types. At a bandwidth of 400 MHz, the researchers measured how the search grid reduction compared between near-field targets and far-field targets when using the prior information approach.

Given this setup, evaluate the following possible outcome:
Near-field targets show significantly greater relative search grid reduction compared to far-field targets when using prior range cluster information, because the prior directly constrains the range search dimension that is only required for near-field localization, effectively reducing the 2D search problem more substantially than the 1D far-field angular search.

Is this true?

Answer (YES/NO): YES